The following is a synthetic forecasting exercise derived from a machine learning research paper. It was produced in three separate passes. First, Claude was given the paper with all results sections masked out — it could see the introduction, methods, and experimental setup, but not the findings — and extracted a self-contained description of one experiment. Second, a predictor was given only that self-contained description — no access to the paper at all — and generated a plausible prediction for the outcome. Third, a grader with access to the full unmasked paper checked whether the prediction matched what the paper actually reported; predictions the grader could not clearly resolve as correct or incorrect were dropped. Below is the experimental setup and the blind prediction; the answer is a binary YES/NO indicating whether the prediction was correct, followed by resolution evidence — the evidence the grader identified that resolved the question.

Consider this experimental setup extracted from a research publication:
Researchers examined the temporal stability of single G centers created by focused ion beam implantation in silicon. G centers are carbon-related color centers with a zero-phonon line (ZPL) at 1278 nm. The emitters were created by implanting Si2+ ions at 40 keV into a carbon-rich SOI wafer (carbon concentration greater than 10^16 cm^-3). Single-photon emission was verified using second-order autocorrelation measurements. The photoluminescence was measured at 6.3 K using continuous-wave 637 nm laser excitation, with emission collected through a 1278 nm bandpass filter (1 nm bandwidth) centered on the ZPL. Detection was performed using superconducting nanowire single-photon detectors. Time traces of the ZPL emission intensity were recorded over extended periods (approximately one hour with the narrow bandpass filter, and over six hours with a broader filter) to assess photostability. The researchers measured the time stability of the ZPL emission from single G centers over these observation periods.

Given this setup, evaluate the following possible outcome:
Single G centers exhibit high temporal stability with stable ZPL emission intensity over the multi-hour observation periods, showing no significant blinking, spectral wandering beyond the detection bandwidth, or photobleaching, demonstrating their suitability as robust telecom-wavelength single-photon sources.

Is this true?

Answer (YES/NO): YES